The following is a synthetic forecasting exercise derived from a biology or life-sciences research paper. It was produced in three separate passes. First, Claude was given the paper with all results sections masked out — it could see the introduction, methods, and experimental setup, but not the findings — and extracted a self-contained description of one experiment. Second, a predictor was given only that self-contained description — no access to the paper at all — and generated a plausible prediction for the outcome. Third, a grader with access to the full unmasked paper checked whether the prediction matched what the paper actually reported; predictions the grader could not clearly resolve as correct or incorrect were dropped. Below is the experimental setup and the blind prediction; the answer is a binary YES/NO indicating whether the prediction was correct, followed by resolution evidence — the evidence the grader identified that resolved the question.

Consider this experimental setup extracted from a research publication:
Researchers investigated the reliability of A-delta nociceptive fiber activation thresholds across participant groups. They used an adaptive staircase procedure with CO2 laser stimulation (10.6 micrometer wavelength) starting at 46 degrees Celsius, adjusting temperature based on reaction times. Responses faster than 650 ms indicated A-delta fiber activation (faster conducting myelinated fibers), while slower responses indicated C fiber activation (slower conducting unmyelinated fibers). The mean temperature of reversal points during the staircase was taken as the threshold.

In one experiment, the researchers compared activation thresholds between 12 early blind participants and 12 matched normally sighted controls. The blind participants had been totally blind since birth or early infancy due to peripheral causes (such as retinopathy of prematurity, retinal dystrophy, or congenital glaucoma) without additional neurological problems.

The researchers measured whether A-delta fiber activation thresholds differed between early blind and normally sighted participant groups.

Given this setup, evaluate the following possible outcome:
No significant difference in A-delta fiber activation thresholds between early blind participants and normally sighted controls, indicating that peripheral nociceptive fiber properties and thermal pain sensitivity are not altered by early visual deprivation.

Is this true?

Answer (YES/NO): YES